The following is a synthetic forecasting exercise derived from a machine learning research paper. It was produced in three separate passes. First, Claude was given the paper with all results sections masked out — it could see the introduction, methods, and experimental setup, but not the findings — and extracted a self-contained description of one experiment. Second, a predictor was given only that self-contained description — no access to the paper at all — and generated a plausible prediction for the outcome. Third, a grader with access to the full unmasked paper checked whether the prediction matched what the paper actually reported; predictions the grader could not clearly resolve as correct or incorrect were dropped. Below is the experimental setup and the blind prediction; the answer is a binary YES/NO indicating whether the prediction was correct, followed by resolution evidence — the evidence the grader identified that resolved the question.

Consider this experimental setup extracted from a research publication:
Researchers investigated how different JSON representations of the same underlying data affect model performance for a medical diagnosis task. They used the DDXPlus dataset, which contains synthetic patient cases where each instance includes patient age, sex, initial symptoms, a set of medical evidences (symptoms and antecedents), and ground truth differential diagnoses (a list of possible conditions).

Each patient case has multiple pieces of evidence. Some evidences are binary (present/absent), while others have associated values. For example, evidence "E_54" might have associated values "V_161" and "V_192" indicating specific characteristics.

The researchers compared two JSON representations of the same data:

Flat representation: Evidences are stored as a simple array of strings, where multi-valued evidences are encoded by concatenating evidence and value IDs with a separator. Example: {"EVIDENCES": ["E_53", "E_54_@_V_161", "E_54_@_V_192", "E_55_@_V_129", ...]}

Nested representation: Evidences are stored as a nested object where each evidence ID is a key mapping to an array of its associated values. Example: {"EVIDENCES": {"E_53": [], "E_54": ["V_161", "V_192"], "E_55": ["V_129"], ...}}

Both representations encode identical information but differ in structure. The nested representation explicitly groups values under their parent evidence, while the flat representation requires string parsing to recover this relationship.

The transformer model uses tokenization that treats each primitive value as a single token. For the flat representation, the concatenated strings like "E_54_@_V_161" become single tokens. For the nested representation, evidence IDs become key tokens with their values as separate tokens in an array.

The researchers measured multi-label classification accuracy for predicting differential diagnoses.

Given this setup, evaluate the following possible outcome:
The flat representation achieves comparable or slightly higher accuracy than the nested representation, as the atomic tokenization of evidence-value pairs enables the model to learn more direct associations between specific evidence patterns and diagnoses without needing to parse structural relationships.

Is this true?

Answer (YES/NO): NO